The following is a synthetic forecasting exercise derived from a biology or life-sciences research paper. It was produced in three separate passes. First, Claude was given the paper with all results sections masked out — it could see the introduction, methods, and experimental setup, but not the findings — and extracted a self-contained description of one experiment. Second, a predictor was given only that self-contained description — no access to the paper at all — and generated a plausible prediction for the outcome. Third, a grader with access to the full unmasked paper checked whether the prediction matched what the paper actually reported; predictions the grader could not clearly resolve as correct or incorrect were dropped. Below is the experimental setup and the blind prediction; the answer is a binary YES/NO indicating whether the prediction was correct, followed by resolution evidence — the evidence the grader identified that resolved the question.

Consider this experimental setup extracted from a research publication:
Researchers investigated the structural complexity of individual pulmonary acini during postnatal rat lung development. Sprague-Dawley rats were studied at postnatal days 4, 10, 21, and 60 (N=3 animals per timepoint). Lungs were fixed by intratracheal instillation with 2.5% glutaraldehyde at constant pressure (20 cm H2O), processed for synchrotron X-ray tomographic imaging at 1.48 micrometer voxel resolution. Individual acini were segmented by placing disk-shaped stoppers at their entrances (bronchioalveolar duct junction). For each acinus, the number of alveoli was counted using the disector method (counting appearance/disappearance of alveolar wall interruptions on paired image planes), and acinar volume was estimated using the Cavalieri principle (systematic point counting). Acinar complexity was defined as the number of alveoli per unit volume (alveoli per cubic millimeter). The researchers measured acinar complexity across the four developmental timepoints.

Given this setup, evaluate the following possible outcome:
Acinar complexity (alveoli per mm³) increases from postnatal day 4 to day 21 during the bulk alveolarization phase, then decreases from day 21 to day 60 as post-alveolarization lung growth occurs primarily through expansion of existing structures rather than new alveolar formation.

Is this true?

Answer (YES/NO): YES